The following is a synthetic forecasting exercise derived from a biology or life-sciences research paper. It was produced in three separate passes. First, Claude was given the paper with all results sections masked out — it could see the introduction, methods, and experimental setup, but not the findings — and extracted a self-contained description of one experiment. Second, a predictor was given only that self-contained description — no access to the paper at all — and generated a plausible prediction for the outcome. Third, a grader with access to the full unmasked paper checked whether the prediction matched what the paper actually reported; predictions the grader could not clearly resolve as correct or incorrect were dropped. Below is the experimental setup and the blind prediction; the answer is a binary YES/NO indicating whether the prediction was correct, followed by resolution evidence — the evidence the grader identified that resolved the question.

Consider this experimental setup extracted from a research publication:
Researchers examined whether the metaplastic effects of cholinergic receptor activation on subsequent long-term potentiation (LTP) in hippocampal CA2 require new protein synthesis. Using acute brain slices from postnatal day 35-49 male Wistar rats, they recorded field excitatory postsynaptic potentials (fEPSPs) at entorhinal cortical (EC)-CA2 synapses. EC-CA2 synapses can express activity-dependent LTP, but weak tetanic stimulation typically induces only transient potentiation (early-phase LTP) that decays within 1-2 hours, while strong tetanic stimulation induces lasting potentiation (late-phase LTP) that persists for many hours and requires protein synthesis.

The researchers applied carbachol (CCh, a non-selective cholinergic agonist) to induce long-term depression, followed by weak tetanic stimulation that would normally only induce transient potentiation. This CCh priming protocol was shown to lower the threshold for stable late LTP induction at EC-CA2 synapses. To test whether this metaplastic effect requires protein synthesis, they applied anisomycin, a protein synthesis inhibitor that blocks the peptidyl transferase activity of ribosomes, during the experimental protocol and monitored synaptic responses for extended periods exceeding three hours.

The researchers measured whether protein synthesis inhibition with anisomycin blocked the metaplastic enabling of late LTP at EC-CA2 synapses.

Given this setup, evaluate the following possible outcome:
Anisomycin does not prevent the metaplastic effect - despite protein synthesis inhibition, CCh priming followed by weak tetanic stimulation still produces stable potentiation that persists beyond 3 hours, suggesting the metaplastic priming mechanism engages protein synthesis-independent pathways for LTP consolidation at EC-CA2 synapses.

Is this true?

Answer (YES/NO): NO